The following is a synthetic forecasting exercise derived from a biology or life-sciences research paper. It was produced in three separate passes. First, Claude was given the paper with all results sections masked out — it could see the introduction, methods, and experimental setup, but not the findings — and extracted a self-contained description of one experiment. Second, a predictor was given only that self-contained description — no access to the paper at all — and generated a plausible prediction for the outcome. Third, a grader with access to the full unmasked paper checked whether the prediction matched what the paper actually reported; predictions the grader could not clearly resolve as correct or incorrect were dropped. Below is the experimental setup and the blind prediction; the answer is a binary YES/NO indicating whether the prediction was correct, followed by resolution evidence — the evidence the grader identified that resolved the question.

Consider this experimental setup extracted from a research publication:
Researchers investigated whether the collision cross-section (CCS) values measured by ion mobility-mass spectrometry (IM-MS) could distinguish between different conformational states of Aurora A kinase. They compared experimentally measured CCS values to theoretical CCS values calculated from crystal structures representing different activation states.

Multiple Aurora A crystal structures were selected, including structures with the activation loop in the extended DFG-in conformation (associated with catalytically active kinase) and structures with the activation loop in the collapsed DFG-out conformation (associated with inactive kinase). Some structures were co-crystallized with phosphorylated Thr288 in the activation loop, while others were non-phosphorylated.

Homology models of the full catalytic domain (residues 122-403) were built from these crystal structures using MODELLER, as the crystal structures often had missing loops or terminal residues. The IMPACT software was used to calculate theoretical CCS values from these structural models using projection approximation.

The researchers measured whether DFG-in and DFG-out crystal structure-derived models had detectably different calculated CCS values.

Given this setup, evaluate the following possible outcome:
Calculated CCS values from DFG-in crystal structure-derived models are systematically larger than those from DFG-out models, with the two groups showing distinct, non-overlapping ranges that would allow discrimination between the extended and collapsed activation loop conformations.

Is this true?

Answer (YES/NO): NO